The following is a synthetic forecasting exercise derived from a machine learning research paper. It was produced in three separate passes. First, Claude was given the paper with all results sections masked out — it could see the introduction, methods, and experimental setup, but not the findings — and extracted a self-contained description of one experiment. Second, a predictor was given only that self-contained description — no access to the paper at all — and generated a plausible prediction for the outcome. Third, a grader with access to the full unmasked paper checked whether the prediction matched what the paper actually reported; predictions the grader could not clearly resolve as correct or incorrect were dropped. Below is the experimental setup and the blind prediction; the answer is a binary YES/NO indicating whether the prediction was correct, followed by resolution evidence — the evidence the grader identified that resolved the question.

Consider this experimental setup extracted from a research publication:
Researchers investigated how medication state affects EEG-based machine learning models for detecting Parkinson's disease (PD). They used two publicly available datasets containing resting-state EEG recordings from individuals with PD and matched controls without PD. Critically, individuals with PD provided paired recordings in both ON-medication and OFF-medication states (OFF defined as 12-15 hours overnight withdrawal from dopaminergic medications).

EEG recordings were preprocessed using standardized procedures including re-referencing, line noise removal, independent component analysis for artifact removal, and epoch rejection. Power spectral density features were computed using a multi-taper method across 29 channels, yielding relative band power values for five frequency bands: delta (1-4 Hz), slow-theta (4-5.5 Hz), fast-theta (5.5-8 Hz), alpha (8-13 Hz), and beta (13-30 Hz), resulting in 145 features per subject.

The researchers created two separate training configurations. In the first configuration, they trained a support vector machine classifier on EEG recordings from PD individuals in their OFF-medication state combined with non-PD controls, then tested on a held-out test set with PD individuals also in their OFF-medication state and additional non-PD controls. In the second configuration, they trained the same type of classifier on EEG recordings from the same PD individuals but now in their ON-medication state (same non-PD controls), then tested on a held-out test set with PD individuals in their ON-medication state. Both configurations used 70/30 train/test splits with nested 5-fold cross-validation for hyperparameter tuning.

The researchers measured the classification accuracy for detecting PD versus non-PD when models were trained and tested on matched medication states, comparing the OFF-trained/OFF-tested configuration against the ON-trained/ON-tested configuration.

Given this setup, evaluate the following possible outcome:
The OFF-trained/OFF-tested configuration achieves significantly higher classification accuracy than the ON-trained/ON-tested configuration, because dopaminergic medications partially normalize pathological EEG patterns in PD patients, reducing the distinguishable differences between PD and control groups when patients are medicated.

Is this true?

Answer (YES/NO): NO